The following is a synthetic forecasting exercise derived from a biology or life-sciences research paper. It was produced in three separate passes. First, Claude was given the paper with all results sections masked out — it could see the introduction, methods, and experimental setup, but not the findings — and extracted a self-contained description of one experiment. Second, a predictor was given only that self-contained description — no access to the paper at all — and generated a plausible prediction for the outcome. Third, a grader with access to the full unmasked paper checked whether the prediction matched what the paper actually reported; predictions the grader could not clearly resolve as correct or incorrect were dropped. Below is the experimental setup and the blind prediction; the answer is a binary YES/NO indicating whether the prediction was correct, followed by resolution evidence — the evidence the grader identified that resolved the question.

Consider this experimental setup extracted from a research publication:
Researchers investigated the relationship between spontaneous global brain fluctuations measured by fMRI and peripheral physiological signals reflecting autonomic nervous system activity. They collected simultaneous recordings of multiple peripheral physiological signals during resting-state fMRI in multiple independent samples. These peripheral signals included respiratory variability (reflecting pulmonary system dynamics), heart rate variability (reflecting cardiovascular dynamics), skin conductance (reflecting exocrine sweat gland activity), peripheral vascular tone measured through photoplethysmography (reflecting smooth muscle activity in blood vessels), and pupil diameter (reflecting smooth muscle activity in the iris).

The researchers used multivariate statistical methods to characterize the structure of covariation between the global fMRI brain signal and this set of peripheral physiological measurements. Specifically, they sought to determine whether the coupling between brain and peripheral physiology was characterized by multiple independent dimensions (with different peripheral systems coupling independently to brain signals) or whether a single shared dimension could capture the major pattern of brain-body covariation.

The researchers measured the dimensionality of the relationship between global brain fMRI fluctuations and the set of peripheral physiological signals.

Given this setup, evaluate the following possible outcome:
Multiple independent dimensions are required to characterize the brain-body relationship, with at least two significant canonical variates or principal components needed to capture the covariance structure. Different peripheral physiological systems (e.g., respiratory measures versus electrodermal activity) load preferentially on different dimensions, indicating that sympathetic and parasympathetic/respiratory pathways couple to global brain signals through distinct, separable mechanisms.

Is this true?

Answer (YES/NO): NO